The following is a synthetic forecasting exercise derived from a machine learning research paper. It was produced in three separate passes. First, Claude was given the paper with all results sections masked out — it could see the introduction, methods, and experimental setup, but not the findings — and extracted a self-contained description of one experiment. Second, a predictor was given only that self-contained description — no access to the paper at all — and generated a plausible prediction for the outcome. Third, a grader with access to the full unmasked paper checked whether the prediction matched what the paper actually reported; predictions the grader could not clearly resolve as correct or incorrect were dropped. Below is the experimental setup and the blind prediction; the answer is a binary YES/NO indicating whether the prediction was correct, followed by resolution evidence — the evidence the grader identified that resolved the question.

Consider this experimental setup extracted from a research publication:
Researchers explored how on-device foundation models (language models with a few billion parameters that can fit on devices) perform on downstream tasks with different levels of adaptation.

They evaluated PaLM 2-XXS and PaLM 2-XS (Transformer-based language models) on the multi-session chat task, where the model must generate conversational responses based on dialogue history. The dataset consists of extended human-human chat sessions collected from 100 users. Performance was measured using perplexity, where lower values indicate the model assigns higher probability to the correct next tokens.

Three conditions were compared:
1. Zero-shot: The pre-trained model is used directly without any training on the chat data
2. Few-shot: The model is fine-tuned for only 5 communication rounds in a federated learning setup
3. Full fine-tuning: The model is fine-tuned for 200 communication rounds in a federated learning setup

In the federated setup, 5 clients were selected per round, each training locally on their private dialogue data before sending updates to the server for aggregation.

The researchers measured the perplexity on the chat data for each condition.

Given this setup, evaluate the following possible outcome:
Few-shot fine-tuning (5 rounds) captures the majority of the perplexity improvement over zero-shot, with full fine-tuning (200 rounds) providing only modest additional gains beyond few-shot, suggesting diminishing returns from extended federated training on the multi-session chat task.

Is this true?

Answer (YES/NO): NO